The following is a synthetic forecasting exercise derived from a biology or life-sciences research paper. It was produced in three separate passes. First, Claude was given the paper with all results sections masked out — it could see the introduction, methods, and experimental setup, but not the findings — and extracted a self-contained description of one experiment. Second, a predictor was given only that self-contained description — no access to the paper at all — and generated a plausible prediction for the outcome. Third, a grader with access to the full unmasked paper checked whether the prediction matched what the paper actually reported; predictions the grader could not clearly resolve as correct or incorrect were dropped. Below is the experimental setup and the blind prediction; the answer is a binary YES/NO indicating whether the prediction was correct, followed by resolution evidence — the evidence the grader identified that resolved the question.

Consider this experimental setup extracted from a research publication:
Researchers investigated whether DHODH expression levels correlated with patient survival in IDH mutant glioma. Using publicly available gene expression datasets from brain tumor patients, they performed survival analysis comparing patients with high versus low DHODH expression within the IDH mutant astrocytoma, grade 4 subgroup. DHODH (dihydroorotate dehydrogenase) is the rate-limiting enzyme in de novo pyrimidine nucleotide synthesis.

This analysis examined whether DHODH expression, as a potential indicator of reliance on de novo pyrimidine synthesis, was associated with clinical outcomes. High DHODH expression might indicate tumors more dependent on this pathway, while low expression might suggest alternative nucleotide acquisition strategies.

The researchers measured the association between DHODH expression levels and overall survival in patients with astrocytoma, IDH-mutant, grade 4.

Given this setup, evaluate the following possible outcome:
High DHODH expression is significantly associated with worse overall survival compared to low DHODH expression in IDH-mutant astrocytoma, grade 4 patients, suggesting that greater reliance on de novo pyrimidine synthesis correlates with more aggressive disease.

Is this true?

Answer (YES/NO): YES